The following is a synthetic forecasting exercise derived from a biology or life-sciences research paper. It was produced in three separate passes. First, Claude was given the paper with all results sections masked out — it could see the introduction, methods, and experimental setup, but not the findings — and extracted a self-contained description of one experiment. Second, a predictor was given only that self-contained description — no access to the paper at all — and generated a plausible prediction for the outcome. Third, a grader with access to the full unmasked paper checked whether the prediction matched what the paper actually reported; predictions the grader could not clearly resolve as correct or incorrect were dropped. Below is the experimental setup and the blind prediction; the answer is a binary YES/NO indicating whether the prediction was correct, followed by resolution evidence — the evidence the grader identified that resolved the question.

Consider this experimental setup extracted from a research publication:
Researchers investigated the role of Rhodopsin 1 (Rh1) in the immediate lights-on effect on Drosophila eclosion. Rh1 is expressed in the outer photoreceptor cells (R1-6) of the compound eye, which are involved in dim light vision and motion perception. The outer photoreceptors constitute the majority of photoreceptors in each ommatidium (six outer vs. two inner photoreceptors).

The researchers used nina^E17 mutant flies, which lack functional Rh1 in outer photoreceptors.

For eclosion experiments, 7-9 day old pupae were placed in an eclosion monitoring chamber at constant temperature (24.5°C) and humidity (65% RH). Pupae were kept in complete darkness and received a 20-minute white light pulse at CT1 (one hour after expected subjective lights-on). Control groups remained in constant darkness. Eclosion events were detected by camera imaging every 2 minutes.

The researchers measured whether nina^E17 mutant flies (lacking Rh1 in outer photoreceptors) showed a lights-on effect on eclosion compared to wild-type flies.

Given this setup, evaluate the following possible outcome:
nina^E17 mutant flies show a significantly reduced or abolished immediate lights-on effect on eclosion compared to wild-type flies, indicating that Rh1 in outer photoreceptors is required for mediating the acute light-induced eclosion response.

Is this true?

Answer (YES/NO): NO